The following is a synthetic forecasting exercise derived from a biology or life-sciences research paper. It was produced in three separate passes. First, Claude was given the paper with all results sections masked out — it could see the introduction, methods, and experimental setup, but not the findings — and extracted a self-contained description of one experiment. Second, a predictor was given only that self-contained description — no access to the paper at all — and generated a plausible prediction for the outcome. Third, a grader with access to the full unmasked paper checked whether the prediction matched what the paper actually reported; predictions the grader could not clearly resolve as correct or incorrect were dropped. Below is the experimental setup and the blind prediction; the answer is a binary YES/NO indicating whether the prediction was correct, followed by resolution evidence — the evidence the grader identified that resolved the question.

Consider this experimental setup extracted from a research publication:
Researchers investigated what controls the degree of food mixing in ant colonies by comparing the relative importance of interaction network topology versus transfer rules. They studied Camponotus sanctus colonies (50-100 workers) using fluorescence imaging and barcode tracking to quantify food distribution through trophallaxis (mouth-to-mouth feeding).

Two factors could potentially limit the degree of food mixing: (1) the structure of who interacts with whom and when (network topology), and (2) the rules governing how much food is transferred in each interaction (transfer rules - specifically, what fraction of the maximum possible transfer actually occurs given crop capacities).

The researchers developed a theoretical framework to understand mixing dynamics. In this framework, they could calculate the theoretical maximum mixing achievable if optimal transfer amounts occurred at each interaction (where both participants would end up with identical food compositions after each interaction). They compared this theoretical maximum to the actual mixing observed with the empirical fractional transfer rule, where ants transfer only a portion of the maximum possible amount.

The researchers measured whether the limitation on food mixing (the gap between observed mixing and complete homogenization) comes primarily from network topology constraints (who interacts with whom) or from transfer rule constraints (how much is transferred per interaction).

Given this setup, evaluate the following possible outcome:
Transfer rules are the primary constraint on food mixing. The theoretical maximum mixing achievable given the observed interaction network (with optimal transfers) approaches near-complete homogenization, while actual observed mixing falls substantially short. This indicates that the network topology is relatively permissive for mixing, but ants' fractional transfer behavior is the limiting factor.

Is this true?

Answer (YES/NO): YES